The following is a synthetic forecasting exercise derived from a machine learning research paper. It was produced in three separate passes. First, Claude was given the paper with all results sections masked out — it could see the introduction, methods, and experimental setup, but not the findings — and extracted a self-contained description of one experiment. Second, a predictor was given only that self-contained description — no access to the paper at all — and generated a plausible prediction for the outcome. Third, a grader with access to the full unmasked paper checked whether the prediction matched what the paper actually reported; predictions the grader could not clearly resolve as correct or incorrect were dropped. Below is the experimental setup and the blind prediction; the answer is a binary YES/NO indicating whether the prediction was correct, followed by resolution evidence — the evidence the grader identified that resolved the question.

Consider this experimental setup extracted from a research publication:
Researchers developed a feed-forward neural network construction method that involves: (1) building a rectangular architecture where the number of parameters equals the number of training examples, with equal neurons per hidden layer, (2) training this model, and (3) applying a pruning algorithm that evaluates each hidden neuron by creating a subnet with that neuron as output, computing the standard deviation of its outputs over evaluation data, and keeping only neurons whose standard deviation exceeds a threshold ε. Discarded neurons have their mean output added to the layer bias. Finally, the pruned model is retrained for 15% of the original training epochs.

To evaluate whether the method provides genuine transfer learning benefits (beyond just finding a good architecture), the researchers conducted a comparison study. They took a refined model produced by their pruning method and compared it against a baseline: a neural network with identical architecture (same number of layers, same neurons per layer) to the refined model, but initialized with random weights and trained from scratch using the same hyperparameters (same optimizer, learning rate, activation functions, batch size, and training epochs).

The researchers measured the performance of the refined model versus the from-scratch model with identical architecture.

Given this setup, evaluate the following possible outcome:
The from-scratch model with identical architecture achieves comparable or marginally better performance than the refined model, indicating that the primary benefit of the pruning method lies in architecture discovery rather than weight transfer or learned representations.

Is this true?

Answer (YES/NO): NO